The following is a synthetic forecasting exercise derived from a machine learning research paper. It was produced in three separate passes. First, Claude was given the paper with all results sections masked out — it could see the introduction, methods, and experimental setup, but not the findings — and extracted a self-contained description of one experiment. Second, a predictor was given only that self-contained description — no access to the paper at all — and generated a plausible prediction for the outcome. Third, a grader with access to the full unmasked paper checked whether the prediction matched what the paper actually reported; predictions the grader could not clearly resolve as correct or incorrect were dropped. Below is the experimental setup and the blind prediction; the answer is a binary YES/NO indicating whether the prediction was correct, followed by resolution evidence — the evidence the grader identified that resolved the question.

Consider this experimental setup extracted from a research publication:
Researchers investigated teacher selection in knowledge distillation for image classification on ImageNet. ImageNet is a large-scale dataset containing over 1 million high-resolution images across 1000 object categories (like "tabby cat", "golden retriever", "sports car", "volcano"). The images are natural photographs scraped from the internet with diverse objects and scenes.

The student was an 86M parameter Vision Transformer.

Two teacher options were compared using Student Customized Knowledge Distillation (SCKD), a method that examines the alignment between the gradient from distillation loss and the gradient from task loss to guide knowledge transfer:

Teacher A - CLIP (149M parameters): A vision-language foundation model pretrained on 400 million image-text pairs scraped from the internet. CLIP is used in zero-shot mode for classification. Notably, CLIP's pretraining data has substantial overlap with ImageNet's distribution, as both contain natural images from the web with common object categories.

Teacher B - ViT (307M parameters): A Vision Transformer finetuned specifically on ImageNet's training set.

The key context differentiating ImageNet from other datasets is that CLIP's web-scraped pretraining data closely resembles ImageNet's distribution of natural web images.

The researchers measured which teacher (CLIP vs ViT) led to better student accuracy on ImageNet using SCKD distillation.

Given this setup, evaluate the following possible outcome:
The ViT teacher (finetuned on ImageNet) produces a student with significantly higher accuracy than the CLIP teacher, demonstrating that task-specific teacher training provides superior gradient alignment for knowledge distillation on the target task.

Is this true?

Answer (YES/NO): NO